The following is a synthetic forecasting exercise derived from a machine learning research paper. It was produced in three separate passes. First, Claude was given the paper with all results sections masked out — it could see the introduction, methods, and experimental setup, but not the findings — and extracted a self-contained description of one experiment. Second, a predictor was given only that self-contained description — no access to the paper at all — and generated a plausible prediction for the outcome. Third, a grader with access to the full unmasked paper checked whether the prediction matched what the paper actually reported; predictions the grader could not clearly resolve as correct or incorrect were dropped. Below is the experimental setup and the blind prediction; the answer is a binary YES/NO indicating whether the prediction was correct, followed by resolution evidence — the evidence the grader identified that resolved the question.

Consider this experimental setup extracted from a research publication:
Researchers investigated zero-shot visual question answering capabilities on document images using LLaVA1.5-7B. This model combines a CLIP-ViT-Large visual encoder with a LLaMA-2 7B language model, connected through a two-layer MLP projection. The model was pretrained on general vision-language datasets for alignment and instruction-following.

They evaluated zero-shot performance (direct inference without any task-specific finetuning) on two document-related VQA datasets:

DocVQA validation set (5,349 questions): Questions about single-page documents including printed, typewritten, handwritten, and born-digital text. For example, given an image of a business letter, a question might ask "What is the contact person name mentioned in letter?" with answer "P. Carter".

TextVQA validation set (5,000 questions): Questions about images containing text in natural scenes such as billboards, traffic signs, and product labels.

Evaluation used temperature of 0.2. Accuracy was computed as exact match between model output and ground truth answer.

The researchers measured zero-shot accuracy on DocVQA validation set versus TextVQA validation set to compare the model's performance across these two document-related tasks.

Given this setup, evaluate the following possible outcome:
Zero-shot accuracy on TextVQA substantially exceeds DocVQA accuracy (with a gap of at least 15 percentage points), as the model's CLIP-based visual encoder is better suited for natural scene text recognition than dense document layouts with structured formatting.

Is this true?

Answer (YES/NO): NO